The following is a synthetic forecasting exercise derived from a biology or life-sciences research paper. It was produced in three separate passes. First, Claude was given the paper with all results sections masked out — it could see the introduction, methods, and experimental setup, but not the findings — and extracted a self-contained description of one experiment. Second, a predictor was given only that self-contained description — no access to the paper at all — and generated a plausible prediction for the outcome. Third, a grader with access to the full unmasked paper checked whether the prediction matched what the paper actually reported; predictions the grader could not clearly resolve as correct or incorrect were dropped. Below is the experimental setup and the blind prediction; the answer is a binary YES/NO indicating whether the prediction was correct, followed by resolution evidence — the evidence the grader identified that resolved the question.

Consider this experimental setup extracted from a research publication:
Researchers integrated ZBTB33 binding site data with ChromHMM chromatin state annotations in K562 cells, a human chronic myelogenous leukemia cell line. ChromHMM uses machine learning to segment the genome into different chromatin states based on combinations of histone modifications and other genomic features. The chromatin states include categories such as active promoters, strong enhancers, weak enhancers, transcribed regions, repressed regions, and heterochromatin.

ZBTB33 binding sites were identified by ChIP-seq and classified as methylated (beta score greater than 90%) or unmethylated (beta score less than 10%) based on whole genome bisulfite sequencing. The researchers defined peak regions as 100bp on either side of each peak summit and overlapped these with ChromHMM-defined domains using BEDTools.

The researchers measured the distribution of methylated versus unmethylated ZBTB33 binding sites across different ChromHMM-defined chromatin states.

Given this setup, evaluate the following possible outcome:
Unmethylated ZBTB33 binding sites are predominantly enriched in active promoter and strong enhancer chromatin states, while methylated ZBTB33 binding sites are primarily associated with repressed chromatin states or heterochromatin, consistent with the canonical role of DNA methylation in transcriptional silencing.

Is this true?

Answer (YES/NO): NO